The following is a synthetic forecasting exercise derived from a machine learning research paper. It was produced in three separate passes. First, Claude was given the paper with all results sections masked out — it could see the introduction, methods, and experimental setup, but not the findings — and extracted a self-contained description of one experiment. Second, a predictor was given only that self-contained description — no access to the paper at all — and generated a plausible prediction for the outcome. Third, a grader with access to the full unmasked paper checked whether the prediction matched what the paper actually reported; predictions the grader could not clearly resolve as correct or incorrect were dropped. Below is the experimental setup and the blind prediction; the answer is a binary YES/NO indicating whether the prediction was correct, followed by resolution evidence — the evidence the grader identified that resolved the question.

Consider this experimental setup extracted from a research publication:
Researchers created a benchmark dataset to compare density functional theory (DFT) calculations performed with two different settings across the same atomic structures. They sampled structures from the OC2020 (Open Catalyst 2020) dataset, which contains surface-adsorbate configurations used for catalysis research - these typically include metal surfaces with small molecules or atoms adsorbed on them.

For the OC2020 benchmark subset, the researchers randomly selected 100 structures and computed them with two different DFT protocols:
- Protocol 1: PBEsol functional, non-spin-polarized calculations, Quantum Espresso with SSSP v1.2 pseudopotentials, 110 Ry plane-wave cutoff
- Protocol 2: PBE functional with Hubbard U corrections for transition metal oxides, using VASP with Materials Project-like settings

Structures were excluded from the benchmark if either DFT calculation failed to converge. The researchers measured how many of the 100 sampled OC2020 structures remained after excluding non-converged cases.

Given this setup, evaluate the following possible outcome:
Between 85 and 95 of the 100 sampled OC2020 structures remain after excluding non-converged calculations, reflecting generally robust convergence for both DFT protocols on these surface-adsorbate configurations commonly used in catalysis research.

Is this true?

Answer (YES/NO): YES